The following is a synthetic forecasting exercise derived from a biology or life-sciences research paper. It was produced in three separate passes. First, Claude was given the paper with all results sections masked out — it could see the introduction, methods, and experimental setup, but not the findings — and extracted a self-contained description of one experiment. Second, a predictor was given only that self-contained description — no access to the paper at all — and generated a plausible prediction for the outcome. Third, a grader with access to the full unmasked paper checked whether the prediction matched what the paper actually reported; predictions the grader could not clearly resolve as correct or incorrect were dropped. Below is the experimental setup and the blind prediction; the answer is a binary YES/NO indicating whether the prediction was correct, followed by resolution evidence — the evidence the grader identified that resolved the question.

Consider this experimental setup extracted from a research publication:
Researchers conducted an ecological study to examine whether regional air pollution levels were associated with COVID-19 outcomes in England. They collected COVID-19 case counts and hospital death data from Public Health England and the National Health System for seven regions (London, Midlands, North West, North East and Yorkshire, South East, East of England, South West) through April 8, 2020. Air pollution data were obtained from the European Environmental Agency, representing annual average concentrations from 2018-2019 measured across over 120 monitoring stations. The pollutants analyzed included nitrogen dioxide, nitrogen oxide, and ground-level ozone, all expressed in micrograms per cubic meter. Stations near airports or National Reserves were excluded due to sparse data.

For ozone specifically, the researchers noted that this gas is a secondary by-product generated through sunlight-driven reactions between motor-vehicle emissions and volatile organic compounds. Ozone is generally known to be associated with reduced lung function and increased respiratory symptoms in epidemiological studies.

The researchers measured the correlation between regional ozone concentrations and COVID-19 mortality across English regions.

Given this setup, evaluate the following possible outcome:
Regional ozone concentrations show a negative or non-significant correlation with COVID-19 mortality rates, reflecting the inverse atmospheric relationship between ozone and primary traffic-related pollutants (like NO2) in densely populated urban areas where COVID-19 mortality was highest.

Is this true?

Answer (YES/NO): YES